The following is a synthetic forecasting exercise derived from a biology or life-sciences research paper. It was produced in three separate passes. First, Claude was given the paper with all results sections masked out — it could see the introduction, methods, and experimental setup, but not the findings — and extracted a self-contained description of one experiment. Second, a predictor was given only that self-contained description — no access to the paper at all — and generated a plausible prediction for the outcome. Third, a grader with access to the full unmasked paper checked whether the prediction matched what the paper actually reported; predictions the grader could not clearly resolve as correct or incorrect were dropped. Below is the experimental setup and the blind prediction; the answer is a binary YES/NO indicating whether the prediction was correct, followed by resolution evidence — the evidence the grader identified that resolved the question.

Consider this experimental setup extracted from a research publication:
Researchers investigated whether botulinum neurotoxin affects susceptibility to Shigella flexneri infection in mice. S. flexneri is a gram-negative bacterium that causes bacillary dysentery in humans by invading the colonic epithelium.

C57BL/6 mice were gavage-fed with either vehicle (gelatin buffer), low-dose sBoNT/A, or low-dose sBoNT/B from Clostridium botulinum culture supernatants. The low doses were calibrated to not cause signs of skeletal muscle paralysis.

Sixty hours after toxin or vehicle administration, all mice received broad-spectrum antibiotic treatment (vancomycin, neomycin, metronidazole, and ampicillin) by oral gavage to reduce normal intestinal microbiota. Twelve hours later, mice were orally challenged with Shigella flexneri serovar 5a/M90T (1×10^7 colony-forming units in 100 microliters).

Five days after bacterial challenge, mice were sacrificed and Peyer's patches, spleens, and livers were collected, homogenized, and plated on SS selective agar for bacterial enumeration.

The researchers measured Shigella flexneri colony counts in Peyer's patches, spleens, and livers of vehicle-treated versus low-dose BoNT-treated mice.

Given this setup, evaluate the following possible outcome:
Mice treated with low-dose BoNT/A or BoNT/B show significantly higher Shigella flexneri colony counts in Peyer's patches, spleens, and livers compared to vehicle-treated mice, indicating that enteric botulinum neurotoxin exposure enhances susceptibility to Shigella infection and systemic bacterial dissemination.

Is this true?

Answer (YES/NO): NO